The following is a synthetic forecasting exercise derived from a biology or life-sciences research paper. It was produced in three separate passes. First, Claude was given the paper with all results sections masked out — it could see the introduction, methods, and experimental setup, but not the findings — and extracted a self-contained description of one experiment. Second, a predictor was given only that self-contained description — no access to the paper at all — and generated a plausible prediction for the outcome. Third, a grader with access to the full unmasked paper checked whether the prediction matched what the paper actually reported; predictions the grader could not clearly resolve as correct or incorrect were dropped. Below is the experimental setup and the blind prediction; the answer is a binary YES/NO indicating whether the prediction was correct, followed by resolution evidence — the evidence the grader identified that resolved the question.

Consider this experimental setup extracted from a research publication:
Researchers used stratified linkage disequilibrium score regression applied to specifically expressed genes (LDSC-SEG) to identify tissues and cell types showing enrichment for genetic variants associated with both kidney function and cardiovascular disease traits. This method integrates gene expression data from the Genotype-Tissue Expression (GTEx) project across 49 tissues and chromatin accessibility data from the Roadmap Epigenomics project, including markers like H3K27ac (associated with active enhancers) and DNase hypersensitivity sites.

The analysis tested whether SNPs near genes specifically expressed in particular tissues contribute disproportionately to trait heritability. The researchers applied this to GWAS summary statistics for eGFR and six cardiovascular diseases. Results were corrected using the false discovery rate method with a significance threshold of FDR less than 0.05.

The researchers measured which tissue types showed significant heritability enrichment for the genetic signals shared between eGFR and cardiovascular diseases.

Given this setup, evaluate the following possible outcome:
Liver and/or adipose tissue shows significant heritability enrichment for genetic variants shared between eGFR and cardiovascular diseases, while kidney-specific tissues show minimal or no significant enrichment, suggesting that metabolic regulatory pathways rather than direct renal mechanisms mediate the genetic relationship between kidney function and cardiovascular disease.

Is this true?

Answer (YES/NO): NO